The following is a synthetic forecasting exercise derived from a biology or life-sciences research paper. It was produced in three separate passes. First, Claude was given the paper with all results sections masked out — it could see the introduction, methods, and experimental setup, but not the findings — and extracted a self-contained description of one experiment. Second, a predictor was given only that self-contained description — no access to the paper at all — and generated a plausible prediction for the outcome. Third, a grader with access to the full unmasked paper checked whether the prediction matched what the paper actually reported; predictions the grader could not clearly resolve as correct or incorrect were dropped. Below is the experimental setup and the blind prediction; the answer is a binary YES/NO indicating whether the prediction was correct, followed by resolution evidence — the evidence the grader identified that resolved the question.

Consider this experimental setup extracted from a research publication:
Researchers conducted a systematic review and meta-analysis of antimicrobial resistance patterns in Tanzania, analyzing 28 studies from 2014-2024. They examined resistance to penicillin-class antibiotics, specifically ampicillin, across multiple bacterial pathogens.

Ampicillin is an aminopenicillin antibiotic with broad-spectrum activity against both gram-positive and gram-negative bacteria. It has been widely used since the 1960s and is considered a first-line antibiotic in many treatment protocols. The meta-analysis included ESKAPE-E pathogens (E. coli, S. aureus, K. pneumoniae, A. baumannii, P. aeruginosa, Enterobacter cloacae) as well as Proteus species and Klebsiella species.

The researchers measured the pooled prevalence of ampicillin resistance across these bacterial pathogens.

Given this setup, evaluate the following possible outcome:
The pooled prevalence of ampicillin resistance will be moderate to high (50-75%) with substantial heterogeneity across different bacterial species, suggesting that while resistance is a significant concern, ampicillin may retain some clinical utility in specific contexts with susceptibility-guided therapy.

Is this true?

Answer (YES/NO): NO